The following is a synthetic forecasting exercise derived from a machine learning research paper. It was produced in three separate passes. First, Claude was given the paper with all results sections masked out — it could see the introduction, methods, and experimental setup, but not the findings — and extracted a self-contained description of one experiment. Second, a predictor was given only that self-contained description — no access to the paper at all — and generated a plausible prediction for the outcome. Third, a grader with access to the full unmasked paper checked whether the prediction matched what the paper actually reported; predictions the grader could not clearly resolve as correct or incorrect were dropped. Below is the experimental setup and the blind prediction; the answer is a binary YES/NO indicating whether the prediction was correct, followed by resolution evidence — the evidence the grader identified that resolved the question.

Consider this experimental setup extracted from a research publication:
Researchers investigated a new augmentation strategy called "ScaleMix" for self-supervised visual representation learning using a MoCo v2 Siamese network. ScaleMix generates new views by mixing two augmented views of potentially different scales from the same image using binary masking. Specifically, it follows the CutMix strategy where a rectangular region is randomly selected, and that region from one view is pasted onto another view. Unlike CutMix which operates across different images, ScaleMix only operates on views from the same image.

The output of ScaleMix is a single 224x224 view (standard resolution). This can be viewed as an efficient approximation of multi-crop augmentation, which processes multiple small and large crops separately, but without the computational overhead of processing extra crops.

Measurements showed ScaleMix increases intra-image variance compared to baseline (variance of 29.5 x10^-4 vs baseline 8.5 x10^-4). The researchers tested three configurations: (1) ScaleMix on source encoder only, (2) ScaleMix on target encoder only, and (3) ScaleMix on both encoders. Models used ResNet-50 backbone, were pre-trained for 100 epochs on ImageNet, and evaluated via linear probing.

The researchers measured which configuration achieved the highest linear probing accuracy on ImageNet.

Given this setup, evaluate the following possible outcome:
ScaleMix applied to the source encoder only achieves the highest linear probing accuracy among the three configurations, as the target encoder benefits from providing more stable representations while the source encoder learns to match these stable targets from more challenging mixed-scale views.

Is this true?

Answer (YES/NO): YES